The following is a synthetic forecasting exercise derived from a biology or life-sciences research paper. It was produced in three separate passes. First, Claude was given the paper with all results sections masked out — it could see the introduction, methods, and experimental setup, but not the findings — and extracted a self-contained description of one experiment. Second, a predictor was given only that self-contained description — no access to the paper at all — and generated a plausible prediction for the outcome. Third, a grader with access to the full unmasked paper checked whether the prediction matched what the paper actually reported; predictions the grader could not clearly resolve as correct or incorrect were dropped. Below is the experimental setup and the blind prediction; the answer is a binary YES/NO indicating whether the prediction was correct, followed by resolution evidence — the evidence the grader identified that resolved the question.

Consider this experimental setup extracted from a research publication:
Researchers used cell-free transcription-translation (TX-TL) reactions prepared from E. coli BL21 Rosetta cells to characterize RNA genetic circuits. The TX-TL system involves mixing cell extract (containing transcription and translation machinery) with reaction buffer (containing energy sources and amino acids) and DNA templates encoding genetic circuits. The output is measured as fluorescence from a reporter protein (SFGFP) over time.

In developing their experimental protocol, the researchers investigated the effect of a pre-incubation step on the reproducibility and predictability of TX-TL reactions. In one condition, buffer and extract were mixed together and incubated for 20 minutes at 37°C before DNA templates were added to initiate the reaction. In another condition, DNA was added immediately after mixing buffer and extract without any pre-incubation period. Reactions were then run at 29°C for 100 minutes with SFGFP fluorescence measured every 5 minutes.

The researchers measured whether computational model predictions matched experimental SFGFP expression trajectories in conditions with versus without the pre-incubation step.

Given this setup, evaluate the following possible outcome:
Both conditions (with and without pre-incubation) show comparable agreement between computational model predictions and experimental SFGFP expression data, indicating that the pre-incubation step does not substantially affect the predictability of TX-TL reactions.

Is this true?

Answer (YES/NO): NO